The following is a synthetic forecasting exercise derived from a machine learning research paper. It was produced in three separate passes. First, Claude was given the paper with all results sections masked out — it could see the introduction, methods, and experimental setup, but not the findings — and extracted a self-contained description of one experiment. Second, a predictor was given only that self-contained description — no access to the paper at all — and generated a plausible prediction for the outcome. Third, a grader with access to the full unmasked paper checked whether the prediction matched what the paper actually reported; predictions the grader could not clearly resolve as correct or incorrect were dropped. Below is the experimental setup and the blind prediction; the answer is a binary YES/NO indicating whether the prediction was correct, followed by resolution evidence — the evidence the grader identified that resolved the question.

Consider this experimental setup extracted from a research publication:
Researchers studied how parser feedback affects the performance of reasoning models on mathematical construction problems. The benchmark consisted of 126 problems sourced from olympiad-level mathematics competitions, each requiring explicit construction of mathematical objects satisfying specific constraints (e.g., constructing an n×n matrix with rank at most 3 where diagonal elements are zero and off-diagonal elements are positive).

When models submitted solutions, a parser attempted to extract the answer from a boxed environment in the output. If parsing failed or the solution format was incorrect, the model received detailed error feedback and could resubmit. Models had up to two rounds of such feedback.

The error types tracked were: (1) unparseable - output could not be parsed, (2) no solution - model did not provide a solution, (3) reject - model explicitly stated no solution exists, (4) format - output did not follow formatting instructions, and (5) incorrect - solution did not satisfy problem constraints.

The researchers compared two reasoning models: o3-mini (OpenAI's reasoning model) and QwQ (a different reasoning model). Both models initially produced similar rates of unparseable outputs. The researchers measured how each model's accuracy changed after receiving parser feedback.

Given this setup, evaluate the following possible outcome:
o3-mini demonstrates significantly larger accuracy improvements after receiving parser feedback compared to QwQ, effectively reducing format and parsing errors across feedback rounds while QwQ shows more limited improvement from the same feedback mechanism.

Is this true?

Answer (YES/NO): YES